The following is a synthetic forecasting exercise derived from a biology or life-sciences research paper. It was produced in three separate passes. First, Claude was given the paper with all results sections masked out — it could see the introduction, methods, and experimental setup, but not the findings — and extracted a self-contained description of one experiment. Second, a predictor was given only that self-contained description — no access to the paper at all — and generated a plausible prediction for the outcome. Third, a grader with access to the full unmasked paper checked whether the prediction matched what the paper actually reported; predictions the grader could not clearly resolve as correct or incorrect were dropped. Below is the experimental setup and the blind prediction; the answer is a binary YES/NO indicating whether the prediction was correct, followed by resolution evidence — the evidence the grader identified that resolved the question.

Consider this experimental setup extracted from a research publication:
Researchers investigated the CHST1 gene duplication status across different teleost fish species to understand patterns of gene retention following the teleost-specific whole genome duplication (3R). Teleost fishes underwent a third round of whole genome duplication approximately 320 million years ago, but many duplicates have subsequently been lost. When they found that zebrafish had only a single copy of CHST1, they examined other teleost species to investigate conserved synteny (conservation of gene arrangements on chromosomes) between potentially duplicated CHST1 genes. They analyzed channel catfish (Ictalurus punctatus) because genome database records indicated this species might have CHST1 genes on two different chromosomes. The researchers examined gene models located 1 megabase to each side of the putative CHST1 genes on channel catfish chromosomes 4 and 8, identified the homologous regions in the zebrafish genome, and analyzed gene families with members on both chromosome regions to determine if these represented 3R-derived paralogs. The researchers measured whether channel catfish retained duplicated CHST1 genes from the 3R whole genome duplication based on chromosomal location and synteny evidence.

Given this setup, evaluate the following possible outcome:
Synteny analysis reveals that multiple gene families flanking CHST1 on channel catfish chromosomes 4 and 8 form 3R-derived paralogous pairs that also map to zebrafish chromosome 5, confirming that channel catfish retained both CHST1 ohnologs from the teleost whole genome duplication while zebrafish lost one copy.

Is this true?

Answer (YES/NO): NO